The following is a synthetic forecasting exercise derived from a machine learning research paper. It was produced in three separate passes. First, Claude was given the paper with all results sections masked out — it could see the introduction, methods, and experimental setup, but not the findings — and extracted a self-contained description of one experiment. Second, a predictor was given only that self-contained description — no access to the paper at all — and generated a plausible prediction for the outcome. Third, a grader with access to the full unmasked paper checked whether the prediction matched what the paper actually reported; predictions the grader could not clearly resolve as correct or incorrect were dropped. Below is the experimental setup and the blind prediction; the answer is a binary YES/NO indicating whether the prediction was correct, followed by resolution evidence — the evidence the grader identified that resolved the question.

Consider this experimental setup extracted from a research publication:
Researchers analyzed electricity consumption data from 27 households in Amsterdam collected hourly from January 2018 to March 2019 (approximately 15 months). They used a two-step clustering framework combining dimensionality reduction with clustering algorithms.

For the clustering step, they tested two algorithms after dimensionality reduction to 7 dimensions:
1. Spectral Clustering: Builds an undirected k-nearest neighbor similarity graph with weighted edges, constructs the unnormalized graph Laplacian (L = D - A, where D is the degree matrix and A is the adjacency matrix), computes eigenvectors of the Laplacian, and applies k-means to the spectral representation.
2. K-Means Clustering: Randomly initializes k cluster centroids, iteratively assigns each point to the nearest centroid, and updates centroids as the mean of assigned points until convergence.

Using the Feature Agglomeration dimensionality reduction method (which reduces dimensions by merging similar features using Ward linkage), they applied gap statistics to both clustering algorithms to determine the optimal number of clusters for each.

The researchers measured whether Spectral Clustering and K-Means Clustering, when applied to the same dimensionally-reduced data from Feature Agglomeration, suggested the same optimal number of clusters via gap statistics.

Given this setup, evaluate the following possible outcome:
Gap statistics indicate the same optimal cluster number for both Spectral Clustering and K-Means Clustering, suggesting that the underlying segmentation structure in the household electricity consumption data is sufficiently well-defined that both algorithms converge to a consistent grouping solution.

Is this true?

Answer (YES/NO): YES